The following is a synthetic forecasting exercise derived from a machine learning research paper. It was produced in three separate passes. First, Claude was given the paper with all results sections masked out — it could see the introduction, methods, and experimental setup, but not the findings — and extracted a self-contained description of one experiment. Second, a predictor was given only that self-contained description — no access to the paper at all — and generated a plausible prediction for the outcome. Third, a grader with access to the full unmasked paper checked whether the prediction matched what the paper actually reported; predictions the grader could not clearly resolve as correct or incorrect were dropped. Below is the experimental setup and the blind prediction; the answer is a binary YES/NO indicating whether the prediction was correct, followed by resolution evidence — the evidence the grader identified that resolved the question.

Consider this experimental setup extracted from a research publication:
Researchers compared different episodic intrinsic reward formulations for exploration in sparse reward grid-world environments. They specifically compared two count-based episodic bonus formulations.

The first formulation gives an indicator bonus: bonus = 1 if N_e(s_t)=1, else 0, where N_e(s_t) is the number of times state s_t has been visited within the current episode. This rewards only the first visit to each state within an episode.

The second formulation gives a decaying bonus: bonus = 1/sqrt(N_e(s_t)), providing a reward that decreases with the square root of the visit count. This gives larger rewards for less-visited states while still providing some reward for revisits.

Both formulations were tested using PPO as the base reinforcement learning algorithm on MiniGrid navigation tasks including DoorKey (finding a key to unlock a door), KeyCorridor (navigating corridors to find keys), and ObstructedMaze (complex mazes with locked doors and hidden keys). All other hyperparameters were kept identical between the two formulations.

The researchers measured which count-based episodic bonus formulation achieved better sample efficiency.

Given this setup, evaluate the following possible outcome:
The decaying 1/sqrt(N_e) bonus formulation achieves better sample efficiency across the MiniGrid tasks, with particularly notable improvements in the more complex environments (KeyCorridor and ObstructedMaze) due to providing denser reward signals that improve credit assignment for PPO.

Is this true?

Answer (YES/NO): NO